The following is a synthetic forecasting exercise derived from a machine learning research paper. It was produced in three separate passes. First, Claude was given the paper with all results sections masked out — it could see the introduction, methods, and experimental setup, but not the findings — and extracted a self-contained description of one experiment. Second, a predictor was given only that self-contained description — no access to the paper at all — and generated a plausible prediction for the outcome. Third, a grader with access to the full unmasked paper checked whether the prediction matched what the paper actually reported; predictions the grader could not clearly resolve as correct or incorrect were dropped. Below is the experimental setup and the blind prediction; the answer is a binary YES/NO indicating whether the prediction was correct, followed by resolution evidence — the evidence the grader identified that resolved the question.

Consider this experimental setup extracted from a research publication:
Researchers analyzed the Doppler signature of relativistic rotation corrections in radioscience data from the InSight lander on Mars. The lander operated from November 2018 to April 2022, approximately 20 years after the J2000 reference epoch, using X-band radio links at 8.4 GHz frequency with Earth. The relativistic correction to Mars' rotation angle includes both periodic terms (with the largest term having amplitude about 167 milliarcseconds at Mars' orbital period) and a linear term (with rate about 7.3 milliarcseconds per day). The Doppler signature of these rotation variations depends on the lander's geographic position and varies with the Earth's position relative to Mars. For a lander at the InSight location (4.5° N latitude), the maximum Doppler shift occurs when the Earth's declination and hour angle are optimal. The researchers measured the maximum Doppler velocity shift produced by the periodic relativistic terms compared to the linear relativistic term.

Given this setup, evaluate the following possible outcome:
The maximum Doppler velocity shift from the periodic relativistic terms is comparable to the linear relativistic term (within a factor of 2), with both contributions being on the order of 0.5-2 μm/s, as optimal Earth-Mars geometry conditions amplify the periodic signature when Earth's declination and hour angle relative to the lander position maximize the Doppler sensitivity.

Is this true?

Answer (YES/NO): NO